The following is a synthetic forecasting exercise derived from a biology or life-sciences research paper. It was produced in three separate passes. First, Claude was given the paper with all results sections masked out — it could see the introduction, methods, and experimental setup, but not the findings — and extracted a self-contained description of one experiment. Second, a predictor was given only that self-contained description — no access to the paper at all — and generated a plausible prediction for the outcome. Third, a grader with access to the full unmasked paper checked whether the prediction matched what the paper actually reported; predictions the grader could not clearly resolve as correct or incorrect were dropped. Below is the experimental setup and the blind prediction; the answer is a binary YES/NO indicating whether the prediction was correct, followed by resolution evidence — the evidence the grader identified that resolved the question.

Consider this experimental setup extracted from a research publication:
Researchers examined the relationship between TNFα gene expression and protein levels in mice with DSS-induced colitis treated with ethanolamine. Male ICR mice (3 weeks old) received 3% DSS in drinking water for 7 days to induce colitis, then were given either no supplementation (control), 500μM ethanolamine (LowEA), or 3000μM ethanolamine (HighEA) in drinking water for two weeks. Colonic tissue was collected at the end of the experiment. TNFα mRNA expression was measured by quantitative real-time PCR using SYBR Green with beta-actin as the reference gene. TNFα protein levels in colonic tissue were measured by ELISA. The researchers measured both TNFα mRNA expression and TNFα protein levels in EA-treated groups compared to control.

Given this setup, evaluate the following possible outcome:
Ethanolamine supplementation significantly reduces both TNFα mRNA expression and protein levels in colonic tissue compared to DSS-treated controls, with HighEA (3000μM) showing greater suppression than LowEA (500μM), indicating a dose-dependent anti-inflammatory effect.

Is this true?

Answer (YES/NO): NO